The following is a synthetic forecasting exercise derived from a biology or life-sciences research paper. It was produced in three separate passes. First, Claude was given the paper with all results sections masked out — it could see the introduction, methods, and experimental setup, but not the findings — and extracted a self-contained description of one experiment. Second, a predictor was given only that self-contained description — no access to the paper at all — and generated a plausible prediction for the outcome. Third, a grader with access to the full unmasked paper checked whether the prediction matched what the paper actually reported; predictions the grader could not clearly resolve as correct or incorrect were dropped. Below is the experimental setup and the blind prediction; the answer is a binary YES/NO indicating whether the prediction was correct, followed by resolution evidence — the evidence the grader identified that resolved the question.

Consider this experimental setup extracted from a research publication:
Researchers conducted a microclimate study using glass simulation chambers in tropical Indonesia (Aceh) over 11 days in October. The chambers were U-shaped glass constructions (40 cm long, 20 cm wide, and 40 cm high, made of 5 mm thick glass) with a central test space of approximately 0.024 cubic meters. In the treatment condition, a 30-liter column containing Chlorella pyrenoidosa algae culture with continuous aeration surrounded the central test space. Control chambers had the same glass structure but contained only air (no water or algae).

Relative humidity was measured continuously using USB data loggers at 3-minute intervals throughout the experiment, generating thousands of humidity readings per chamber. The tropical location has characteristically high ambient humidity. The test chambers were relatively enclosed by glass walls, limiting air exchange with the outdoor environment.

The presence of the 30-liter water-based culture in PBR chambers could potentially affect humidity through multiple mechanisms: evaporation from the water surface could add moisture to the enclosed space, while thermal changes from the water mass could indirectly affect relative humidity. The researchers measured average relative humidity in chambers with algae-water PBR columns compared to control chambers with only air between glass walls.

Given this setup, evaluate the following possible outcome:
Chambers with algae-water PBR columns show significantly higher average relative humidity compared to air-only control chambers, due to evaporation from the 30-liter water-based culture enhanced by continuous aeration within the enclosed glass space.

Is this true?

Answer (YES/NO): NO